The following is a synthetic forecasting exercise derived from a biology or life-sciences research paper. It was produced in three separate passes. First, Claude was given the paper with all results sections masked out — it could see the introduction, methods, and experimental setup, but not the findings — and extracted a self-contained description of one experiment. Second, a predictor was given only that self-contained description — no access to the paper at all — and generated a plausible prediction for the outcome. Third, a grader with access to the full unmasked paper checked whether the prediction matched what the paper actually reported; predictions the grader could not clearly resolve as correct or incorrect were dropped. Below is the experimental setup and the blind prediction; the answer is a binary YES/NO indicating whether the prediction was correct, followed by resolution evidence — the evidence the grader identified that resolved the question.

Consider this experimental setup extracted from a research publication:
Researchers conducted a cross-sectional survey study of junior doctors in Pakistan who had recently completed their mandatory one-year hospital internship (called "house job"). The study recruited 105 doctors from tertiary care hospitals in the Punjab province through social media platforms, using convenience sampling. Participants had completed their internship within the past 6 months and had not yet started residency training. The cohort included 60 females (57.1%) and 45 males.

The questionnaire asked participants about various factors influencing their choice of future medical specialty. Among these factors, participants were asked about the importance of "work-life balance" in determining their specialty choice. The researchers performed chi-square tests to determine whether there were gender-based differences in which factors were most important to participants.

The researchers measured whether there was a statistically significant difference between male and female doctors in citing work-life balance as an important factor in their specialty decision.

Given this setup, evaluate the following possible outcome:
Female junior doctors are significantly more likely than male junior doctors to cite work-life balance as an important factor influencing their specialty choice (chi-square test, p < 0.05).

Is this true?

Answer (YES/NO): YES